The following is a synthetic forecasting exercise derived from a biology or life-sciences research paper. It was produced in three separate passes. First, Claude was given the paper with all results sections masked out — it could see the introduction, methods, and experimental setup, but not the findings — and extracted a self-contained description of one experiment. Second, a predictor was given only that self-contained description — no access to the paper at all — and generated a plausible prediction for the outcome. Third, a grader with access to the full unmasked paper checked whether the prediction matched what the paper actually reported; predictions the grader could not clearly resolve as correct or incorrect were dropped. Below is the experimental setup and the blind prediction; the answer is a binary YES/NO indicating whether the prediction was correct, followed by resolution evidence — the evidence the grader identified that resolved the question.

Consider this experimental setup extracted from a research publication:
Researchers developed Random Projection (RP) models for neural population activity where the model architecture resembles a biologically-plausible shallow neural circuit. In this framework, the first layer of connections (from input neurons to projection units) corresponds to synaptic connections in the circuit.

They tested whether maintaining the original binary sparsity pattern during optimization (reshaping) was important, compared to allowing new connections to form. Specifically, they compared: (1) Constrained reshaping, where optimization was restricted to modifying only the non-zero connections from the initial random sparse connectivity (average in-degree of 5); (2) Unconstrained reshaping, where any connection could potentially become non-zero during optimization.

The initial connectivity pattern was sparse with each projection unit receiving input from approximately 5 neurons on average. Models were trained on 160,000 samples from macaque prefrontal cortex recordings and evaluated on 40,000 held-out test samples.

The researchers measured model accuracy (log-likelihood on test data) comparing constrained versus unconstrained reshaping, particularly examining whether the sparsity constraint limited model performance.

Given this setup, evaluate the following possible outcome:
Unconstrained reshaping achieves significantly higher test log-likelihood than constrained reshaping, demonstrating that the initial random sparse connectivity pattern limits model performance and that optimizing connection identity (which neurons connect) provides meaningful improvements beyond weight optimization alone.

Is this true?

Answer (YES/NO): NO